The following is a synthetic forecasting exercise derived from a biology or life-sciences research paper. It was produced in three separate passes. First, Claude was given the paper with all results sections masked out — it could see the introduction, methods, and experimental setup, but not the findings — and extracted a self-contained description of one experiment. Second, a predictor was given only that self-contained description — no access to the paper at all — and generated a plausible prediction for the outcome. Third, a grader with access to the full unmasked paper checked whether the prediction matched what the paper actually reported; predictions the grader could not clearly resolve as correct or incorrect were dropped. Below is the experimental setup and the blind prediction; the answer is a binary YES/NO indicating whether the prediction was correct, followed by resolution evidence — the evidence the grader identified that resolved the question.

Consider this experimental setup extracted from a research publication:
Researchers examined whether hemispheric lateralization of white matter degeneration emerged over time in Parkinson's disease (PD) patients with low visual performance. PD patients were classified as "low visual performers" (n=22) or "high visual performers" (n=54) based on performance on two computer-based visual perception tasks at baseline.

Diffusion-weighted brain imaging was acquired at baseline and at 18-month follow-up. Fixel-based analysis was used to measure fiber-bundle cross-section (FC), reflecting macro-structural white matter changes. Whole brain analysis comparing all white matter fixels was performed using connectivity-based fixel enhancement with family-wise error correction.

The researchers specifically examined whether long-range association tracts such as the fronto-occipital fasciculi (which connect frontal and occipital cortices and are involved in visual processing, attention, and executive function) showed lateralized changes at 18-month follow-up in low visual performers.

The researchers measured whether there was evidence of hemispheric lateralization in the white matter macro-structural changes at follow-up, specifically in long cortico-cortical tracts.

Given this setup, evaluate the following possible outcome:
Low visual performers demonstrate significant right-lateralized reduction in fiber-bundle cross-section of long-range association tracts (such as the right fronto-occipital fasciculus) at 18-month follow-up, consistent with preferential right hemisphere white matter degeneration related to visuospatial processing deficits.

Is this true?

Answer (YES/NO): NO